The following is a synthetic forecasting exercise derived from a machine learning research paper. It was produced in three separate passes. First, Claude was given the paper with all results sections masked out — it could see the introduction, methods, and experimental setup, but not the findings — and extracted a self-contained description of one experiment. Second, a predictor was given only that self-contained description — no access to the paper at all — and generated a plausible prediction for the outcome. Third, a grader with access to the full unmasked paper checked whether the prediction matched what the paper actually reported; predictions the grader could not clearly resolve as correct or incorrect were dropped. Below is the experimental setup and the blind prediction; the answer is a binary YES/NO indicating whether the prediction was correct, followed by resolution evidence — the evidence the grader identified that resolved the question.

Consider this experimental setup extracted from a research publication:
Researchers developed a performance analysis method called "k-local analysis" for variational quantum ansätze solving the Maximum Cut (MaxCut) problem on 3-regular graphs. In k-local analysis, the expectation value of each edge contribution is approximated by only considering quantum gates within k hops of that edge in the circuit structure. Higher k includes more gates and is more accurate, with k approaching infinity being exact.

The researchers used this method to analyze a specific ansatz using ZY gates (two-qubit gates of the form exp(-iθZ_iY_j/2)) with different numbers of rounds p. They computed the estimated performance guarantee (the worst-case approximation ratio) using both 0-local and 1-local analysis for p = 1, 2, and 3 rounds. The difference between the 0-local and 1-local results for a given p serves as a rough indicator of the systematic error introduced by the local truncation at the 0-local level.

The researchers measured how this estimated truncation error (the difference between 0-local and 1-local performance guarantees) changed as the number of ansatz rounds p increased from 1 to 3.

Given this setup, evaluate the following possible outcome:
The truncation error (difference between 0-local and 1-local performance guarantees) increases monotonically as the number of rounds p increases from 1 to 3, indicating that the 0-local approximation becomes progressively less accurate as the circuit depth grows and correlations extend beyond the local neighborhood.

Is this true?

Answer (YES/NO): YES